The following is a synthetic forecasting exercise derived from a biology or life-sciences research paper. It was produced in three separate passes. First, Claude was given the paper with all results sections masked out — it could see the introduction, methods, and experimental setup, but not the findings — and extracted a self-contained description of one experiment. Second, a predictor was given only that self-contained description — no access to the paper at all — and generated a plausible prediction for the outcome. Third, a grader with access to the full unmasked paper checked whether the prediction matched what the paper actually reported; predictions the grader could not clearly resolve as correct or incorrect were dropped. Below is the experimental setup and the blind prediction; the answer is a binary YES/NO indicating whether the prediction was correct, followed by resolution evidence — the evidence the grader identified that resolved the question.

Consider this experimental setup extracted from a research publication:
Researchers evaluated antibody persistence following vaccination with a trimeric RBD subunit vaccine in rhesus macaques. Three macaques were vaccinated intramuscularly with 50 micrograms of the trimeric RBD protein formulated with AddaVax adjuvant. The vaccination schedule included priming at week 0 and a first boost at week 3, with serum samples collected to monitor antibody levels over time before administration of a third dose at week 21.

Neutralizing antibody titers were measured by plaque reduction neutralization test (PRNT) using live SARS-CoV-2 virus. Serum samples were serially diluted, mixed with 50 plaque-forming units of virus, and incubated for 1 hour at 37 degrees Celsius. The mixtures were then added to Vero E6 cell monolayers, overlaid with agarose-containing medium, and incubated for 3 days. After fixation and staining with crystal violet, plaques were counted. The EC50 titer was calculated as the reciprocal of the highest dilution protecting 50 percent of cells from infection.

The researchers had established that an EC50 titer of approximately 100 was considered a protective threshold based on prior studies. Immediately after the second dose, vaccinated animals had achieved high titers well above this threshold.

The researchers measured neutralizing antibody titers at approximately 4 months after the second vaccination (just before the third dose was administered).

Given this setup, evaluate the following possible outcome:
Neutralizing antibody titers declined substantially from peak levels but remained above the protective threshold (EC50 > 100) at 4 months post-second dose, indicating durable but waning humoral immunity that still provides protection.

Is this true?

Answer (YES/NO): YES